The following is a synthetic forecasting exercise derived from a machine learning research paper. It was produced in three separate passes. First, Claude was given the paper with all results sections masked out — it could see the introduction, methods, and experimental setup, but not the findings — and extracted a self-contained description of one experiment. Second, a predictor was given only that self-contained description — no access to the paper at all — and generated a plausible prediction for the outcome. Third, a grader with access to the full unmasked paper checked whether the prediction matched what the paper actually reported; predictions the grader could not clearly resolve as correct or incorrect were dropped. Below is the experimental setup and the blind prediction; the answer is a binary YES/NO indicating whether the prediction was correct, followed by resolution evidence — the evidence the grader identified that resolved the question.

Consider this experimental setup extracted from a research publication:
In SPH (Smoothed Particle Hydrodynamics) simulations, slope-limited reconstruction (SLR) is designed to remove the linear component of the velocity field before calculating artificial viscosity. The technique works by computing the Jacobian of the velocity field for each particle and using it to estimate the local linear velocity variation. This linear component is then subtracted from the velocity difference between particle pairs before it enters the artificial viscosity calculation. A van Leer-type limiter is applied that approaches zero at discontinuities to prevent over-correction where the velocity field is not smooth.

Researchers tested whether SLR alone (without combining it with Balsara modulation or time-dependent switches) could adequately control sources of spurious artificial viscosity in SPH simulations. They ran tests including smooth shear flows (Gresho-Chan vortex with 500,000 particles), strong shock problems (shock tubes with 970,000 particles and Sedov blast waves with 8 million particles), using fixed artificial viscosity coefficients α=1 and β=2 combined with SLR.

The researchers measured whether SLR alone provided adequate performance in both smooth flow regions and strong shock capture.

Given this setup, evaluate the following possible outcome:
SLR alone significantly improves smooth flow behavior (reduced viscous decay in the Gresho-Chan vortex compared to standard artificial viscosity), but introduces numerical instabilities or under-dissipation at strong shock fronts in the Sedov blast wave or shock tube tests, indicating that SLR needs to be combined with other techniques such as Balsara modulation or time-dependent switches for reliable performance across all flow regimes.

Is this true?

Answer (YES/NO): YES